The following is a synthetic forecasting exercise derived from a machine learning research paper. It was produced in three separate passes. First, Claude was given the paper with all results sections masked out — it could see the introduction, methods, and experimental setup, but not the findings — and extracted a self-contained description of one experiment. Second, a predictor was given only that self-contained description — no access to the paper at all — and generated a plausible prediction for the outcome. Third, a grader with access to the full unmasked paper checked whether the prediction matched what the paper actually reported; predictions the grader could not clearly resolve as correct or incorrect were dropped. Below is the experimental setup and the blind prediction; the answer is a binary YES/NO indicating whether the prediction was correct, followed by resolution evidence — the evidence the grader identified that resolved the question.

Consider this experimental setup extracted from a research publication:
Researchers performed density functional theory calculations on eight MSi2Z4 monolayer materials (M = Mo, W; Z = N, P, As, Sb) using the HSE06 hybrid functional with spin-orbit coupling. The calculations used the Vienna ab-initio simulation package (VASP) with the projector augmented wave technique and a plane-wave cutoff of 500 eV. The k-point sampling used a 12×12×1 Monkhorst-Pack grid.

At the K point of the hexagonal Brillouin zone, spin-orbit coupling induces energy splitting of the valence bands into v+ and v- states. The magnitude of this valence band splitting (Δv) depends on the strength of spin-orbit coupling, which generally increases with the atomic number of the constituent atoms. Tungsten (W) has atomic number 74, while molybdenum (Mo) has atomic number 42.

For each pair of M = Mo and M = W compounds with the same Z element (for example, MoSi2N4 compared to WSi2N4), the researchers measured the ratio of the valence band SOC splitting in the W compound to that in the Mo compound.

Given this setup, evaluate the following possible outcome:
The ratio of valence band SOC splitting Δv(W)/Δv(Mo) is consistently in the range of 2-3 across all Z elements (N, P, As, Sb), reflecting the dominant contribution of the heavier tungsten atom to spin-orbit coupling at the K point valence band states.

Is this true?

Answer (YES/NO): NO